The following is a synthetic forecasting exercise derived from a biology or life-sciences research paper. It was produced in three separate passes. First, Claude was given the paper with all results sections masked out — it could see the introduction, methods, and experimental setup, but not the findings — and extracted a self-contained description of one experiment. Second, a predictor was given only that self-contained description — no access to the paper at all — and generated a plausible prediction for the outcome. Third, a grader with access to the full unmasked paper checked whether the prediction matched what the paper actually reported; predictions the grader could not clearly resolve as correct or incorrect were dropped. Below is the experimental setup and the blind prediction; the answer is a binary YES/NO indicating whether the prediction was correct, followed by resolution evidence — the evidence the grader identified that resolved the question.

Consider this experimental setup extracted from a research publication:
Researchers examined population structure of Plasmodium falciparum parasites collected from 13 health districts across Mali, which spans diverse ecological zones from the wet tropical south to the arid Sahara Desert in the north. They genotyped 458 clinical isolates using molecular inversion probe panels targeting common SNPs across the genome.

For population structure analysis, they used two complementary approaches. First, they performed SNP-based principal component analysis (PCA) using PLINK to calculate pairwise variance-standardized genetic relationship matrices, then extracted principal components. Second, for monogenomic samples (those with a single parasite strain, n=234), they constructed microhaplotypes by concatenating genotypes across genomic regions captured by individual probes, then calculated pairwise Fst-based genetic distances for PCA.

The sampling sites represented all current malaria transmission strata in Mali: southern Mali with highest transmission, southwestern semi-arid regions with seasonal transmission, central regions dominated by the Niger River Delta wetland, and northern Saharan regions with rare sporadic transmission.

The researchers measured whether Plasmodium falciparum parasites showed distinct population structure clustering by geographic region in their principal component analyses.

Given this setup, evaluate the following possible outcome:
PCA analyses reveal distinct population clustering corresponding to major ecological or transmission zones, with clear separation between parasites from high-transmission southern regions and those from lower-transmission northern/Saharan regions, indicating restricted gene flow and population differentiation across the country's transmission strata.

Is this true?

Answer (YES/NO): NO